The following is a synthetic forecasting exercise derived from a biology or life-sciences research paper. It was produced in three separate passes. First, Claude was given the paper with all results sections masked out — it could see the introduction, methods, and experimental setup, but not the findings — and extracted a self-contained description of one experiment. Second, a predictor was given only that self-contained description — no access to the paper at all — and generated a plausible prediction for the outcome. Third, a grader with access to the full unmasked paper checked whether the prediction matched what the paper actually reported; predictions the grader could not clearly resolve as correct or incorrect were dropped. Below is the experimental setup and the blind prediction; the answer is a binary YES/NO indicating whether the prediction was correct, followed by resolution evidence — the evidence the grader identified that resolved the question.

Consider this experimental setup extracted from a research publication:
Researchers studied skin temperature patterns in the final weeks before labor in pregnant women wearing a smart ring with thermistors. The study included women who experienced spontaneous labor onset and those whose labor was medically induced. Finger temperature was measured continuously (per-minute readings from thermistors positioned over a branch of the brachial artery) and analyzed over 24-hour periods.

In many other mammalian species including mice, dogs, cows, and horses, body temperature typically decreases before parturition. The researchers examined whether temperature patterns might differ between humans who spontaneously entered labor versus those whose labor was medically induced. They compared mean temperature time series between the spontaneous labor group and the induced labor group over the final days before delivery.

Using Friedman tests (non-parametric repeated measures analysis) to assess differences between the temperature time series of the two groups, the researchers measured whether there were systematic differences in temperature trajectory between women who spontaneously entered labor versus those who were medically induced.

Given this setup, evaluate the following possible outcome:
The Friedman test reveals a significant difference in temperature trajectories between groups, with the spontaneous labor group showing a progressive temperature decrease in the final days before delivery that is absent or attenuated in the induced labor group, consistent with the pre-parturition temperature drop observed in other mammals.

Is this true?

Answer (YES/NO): YES